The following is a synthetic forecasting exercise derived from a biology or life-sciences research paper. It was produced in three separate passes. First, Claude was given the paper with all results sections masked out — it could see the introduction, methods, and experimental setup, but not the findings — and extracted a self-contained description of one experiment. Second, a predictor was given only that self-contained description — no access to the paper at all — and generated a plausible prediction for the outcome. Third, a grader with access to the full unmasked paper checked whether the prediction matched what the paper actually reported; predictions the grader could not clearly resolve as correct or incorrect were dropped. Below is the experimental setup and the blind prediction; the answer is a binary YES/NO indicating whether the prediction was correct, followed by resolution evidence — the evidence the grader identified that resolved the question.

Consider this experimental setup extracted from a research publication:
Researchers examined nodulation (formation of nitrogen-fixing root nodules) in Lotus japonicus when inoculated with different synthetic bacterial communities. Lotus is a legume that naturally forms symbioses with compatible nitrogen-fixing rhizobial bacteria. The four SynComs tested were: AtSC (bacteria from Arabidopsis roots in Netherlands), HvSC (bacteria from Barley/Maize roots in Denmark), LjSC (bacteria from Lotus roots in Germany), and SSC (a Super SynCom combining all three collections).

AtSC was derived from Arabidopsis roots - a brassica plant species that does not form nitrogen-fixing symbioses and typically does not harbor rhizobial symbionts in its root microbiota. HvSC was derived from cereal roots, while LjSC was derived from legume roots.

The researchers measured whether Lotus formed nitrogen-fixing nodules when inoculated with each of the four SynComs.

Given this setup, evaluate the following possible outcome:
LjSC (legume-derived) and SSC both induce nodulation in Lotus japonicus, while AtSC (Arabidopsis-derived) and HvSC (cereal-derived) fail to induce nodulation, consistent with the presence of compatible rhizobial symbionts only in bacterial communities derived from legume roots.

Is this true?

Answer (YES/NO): NO